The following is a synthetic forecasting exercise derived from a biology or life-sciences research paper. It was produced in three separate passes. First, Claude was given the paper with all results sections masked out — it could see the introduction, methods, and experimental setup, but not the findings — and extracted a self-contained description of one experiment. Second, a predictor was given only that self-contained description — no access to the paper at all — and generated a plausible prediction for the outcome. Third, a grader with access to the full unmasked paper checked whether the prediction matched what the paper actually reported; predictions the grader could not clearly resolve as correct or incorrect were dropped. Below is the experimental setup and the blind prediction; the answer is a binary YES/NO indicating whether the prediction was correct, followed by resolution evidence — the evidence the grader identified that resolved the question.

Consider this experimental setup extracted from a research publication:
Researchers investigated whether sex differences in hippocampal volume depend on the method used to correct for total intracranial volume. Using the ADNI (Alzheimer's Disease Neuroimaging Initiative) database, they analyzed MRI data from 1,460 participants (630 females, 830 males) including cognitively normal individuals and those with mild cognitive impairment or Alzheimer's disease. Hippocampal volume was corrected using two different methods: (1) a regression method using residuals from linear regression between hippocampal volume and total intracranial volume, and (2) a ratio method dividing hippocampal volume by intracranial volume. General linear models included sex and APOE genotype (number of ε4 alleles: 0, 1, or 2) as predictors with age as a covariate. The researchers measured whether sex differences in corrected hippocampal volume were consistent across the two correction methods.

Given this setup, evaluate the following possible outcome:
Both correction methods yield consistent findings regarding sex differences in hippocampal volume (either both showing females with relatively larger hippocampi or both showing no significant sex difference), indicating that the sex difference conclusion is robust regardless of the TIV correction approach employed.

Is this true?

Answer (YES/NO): NO